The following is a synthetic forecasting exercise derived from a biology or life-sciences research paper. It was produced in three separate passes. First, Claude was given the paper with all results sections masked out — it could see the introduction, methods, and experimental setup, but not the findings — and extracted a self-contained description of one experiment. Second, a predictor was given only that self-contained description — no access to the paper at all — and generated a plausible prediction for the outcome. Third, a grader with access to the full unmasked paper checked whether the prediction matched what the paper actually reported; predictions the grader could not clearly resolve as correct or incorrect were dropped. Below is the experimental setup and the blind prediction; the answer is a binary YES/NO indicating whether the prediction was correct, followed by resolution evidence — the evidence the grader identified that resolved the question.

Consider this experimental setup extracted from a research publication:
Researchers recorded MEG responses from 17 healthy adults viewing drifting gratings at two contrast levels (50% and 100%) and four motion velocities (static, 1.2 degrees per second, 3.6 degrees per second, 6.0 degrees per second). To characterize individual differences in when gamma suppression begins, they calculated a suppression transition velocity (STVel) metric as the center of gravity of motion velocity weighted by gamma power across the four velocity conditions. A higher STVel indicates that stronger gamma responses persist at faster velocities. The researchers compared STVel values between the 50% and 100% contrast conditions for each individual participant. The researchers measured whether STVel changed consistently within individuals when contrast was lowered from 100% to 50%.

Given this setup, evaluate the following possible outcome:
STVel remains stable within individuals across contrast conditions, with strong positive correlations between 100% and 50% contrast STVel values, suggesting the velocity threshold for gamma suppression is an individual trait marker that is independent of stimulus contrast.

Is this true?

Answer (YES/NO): NO